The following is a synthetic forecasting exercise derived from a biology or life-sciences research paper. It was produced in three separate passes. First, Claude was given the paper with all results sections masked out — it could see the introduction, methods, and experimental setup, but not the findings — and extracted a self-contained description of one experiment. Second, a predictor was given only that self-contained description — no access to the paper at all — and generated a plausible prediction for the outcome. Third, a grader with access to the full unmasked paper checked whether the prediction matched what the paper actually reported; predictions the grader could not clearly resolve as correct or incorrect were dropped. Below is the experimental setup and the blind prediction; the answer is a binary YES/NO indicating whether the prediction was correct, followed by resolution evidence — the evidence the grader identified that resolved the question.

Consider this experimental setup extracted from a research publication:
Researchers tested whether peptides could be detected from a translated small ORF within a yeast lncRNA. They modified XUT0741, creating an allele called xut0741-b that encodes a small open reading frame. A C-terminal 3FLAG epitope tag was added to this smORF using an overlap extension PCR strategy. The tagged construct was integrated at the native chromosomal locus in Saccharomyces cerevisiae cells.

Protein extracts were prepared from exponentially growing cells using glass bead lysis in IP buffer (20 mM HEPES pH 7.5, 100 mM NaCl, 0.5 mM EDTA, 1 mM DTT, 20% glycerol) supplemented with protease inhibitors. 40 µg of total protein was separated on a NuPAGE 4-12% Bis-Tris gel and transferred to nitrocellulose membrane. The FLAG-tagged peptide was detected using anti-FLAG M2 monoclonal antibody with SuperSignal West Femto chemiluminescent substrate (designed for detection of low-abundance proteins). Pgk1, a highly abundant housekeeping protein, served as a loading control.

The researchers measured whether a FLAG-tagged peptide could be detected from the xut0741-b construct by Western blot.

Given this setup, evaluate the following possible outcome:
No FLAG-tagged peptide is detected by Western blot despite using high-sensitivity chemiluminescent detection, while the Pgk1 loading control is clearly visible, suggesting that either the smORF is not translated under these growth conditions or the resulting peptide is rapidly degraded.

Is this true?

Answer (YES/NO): NO